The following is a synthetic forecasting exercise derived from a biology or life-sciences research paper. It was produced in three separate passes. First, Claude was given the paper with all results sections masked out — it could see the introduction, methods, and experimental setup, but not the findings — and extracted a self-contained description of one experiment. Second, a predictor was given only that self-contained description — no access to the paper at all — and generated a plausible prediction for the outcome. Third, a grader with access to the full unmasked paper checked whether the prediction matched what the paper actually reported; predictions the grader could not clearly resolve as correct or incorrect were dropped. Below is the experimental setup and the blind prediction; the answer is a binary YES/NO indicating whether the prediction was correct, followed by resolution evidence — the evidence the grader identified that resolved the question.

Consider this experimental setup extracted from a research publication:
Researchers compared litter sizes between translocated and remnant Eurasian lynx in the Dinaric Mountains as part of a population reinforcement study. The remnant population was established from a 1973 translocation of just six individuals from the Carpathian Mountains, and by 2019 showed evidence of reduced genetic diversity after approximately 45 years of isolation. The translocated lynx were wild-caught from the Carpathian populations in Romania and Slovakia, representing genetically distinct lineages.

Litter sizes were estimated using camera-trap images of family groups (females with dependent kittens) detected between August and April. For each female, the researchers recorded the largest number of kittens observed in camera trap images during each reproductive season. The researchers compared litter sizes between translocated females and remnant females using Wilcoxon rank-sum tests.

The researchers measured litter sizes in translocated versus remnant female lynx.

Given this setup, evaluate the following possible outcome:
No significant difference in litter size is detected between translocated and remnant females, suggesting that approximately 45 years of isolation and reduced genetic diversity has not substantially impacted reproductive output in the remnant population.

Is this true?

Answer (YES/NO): NO